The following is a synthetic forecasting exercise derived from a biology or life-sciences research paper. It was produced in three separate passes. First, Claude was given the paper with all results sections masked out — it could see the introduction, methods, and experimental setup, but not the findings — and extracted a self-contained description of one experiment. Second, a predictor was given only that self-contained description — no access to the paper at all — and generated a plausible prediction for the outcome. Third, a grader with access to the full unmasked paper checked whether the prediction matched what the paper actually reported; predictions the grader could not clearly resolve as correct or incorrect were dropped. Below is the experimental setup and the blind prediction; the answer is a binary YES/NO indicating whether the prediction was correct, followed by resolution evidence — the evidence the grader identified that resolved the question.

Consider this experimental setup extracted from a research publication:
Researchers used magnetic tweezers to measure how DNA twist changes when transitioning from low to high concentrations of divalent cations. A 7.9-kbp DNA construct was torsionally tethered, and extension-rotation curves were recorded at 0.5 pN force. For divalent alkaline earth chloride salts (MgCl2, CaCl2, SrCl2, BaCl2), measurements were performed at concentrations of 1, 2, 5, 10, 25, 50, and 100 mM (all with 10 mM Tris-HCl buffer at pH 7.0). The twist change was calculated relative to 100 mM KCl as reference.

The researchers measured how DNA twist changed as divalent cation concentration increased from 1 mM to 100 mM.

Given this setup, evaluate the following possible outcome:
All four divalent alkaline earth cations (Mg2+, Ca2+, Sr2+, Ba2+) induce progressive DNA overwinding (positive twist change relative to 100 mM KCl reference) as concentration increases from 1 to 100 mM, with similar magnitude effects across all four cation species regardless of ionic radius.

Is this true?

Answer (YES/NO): NO